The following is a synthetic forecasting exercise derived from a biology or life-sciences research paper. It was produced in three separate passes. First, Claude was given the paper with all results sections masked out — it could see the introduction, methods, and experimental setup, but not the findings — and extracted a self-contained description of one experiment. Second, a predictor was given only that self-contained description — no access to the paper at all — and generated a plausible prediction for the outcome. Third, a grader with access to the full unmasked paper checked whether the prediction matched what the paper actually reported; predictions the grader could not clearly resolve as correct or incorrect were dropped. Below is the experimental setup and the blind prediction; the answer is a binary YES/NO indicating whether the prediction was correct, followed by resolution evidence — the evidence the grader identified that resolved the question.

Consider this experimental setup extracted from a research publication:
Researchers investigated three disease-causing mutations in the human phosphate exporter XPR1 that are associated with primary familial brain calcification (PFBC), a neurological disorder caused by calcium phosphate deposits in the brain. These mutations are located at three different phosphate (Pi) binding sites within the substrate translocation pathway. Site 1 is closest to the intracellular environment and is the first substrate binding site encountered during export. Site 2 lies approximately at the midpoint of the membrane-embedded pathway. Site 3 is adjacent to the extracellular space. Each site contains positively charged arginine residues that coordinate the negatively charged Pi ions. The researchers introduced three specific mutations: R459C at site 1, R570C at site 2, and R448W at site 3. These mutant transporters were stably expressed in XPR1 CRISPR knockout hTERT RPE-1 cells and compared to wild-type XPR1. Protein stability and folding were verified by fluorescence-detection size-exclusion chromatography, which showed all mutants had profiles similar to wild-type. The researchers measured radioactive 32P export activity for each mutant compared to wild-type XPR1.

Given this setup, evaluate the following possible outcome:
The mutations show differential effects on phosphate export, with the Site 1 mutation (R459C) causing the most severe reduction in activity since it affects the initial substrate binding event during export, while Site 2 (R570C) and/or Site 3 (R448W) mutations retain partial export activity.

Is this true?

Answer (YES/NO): YES